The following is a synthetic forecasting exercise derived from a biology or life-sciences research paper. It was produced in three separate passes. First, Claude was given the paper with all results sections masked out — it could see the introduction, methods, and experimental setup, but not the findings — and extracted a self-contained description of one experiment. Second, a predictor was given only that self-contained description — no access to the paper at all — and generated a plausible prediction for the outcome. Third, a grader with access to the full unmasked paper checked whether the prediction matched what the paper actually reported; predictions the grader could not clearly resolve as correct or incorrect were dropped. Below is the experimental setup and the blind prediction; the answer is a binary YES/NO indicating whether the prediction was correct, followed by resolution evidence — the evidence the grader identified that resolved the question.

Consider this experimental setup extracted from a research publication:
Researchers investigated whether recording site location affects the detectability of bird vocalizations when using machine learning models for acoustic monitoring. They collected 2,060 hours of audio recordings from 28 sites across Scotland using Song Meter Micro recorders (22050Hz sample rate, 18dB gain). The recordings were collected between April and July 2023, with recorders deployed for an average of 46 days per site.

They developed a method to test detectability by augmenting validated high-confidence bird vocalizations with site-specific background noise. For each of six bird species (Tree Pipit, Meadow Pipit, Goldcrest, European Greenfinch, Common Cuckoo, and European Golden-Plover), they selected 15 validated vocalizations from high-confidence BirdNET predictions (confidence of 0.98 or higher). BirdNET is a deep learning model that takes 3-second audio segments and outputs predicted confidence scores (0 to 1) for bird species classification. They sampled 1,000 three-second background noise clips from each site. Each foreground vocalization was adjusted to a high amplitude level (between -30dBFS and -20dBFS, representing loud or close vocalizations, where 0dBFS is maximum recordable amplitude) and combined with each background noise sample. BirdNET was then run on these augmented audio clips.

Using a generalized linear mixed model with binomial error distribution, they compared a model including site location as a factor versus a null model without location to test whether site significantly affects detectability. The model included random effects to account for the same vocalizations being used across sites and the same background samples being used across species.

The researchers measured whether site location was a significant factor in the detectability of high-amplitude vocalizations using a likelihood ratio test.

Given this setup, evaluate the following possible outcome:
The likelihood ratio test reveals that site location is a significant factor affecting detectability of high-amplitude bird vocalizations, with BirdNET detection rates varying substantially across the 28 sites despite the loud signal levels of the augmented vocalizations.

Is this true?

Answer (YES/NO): YES